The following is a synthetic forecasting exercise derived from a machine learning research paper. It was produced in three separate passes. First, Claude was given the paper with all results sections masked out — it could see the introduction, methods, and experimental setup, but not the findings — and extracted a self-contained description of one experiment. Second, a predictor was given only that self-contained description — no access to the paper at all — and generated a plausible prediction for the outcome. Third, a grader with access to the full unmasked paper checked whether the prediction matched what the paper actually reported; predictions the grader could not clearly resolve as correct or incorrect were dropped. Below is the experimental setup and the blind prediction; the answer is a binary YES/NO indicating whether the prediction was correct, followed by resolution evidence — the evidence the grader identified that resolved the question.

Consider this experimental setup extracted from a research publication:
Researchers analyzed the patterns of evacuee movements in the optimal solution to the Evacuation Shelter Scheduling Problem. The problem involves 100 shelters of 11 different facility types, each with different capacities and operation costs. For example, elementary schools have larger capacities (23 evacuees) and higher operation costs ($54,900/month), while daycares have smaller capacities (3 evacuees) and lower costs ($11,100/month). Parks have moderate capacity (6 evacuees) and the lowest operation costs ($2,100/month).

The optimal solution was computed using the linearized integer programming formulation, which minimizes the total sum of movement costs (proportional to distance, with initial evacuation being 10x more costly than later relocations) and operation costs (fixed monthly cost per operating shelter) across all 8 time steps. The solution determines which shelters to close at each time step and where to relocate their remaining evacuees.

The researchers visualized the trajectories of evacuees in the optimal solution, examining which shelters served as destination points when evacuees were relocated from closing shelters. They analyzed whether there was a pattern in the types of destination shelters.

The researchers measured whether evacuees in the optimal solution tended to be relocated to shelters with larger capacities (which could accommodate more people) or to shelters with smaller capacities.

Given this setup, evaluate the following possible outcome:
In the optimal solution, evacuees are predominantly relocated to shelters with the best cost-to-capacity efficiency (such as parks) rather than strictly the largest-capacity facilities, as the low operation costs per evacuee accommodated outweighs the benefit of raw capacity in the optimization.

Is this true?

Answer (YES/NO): NO